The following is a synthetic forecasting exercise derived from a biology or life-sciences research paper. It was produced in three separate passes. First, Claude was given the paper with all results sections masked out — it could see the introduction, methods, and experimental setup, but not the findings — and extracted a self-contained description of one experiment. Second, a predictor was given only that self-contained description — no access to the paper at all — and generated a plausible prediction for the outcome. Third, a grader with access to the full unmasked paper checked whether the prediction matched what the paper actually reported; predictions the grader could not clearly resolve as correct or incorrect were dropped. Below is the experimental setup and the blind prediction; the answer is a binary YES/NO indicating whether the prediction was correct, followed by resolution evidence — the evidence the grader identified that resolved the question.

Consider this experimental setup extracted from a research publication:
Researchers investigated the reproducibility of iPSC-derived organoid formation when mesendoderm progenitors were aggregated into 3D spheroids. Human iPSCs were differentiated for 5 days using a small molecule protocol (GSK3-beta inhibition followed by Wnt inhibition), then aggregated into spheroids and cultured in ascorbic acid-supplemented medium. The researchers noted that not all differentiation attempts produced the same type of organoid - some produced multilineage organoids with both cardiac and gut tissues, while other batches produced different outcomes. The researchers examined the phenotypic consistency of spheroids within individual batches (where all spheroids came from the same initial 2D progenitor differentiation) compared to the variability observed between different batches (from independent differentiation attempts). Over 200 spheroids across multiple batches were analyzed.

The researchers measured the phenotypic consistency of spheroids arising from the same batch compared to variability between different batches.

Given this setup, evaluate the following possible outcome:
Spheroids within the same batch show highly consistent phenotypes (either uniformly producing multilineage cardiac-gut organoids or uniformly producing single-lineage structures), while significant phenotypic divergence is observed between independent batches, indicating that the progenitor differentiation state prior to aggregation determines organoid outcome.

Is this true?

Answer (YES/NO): YES